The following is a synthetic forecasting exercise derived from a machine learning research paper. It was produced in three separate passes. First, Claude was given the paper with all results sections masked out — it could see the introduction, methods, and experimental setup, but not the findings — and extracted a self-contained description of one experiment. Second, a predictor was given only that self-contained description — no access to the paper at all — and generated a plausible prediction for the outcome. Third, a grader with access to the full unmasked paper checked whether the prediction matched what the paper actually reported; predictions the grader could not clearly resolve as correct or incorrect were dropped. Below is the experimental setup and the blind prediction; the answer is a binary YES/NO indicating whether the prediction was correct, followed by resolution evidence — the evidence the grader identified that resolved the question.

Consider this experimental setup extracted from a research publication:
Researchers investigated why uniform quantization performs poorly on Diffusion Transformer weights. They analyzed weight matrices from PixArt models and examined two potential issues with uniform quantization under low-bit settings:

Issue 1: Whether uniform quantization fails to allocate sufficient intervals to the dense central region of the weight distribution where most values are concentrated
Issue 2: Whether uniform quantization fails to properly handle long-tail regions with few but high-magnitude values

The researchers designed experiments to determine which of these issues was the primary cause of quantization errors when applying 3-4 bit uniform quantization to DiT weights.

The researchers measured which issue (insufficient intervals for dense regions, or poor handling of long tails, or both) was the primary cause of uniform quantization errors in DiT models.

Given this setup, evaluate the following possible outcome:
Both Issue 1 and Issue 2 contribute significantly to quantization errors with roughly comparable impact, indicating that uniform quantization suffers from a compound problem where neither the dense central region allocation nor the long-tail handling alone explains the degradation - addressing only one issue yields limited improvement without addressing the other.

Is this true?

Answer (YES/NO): NO